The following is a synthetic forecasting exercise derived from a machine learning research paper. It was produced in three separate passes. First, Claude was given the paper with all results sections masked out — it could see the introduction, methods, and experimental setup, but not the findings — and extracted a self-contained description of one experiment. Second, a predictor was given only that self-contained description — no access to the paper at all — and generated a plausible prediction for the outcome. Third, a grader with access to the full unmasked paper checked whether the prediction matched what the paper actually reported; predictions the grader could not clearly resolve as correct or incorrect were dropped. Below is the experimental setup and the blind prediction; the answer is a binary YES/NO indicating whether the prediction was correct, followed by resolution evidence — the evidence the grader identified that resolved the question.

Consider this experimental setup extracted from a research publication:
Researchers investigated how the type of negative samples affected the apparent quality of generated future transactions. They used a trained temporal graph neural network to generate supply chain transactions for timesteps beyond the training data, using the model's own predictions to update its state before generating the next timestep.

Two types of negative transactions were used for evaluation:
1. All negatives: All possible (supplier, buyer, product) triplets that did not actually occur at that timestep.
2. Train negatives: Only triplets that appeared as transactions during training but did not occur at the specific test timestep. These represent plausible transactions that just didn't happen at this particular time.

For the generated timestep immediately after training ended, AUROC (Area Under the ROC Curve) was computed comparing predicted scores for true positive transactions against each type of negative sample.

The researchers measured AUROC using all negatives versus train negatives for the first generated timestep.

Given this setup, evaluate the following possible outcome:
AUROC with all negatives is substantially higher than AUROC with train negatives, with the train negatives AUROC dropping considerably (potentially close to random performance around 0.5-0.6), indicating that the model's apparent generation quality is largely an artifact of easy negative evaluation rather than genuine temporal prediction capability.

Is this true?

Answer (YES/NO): NO